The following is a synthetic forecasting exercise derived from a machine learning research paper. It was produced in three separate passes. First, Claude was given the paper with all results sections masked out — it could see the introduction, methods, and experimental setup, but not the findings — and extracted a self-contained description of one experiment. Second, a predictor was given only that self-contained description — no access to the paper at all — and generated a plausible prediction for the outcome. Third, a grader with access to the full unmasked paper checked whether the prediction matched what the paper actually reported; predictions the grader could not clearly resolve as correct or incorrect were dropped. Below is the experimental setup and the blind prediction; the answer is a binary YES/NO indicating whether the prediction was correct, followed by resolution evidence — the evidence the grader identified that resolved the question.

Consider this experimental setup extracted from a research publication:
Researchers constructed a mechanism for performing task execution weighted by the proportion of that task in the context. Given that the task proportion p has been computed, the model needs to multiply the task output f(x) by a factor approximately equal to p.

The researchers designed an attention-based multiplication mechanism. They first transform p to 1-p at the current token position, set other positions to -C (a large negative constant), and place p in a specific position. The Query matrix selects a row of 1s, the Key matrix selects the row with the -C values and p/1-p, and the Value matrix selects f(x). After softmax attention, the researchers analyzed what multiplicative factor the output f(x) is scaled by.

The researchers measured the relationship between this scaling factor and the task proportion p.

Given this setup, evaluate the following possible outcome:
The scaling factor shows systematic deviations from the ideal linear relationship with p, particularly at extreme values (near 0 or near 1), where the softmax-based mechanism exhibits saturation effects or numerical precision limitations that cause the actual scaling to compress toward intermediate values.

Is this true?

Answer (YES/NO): YES